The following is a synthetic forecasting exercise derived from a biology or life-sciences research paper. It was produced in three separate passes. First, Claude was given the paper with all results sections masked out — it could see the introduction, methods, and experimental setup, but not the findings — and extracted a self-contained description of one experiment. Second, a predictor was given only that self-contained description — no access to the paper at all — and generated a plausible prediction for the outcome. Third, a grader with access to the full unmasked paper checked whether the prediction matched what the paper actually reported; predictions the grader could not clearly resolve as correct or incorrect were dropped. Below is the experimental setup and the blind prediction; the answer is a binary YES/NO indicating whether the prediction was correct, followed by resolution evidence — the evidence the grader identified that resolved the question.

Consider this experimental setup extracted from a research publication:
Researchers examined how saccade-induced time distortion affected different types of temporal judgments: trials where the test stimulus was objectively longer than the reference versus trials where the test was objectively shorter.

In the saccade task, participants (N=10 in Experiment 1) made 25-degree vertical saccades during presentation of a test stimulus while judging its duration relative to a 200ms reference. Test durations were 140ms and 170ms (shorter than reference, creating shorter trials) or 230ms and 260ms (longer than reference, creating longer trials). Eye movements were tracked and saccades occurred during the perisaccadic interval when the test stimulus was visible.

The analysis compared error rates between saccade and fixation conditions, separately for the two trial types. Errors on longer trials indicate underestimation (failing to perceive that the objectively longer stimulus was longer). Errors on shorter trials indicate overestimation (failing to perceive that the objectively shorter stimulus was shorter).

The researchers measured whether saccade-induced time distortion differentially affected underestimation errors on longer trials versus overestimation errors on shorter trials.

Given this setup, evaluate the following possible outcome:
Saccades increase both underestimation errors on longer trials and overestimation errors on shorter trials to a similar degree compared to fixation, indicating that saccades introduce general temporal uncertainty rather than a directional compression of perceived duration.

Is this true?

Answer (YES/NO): NO